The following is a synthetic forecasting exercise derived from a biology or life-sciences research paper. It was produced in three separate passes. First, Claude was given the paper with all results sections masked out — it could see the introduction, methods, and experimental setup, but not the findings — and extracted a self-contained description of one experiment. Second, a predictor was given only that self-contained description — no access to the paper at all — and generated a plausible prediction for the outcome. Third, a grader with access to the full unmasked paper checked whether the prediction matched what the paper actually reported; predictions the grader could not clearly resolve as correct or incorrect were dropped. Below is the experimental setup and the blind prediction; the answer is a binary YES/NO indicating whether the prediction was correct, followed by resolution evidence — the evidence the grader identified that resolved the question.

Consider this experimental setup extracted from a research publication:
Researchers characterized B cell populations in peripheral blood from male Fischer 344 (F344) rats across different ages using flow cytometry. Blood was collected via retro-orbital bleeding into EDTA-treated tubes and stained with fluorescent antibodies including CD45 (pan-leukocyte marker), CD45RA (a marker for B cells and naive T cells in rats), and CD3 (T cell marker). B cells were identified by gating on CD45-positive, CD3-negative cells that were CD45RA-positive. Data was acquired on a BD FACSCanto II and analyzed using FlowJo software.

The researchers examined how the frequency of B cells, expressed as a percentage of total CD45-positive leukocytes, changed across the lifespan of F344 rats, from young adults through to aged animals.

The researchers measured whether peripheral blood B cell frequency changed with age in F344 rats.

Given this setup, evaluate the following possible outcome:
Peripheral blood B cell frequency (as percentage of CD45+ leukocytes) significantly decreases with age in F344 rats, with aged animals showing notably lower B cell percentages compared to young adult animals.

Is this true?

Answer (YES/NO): YES